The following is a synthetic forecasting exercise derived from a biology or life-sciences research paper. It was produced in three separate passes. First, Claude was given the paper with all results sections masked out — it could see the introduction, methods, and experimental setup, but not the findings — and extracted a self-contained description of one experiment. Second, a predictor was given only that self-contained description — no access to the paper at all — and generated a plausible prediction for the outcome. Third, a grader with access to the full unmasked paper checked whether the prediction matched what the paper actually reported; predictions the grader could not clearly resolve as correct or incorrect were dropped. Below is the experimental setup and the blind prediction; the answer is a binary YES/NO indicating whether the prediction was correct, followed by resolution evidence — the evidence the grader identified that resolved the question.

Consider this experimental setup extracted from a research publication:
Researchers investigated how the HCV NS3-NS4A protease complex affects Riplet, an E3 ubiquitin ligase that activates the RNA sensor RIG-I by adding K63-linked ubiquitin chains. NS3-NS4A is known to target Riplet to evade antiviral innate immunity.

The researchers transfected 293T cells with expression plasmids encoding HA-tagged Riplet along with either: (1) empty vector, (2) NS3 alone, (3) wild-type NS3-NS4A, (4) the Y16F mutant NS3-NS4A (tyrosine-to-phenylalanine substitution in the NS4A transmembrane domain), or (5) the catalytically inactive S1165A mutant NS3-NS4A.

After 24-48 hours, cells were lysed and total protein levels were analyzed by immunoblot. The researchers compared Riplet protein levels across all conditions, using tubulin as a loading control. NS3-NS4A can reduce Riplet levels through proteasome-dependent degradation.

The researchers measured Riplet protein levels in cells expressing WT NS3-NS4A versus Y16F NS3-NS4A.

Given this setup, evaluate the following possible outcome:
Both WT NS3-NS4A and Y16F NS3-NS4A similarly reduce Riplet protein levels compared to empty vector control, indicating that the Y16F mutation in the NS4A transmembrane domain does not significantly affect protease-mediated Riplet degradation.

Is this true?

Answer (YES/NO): NO